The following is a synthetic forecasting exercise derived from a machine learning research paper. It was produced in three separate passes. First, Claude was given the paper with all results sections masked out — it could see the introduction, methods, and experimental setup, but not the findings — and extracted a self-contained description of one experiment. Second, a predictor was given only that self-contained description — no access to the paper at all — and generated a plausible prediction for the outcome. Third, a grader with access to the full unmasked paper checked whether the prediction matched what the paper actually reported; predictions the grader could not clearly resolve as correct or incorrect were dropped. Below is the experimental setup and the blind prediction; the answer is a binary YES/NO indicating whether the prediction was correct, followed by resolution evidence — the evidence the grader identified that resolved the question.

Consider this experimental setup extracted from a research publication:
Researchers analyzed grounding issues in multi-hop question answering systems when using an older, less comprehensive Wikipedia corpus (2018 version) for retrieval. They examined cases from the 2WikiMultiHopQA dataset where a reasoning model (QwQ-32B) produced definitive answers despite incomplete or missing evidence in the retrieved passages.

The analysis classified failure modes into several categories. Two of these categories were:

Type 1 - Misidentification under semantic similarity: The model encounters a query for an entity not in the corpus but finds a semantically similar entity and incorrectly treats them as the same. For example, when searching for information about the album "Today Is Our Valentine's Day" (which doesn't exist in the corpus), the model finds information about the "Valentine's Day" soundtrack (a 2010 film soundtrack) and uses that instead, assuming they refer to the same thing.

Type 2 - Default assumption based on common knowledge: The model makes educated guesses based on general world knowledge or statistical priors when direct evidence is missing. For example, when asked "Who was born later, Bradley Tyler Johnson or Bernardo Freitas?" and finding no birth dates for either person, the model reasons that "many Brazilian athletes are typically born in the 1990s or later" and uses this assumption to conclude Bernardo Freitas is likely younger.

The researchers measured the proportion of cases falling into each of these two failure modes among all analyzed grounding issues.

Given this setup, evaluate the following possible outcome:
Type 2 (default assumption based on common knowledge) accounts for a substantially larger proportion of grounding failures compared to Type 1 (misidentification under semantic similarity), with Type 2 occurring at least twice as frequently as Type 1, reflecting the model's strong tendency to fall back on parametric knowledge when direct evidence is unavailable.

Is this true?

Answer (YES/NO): NO